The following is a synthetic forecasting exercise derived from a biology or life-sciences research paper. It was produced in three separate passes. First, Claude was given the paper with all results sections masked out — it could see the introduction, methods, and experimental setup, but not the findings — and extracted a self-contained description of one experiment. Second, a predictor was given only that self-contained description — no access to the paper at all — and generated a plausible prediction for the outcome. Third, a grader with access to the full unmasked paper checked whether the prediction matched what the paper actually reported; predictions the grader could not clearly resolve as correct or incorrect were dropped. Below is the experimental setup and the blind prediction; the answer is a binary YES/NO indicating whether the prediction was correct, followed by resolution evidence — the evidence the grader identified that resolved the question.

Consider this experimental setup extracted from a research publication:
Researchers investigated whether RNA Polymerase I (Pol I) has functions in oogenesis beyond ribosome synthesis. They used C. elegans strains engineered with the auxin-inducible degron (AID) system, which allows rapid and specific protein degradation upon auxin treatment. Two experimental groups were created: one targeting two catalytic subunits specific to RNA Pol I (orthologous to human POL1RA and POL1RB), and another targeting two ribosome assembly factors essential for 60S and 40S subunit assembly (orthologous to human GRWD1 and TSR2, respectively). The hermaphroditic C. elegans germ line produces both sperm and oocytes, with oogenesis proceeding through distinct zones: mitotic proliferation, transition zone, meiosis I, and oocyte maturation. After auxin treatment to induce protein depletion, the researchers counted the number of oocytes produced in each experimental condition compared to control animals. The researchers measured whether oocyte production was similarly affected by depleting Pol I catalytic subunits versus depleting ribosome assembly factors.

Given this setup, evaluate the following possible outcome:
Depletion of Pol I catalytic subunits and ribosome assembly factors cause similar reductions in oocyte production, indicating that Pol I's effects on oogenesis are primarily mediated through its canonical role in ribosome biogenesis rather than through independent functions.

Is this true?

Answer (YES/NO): NO